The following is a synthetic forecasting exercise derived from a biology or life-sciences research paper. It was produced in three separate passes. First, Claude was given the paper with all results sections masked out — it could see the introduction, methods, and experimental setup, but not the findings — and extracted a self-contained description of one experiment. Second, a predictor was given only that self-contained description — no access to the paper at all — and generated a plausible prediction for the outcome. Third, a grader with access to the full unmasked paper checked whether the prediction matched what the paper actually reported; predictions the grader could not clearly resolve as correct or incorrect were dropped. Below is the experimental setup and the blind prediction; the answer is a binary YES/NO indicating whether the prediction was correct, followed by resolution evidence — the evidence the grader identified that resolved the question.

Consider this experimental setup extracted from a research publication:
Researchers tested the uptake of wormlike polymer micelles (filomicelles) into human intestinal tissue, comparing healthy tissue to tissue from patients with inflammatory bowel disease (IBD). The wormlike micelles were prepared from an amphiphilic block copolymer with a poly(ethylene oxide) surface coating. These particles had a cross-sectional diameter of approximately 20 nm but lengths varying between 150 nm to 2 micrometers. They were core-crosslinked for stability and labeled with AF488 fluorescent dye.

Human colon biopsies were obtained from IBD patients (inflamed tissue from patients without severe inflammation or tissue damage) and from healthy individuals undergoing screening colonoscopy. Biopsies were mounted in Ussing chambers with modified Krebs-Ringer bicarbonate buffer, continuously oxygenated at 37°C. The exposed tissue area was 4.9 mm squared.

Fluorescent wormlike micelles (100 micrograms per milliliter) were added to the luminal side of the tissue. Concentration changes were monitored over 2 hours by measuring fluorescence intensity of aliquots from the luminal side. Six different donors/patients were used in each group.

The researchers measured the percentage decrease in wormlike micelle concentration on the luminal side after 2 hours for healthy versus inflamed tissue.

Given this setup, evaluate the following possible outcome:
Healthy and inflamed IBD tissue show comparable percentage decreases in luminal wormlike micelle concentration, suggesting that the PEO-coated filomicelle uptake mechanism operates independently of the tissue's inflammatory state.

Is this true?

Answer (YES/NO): NO